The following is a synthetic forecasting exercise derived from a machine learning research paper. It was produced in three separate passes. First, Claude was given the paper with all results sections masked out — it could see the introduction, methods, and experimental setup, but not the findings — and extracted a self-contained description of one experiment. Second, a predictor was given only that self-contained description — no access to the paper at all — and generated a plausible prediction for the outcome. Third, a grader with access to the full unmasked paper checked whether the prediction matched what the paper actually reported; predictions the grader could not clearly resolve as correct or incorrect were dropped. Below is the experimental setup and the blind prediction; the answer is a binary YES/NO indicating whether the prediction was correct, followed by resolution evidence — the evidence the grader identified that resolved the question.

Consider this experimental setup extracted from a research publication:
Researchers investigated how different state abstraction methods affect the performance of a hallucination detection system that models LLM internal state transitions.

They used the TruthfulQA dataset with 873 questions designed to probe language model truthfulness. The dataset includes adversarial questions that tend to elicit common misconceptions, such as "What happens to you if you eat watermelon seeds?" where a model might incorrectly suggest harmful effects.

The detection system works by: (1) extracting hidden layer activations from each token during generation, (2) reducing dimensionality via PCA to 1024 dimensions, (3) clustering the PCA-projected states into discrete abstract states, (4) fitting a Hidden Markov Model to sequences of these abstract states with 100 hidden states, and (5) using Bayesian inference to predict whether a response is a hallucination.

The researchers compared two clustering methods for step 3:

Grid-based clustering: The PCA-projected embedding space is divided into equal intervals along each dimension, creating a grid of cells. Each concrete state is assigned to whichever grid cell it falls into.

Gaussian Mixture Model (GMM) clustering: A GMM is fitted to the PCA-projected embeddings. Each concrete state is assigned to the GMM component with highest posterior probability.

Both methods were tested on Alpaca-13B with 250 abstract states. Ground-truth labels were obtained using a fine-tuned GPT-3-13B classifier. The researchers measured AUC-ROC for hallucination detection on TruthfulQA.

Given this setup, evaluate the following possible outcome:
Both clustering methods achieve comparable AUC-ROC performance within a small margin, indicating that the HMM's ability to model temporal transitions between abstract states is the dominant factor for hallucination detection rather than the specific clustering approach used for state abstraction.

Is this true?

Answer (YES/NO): YES